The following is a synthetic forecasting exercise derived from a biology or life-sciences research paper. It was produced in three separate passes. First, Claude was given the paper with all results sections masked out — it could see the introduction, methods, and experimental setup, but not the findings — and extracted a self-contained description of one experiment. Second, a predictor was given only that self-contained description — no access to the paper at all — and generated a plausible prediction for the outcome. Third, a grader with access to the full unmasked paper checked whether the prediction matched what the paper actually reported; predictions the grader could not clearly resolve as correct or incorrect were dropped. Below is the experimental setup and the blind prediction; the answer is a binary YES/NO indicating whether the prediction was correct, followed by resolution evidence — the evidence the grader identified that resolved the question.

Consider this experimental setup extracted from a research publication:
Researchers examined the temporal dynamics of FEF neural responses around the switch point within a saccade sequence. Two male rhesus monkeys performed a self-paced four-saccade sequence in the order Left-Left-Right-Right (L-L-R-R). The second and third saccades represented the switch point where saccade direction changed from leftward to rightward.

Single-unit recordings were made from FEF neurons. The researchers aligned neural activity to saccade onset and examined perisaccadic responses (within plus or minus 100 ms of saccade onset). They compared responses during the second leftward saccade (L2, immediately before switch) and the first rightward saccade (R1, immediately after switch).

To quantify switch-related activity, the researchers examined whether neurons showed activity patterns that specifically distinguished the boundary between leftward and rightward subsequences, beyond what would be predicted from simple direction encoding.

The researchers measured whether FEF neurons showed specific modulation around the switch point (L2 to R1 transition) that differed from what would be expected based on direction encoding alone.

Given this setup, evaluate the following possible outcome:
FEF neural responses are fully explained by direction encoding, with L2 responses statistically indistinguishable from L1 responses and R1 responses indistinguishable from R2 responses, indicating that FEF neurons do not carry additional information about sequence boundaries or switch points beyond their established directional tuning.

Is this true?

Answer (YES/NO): NO